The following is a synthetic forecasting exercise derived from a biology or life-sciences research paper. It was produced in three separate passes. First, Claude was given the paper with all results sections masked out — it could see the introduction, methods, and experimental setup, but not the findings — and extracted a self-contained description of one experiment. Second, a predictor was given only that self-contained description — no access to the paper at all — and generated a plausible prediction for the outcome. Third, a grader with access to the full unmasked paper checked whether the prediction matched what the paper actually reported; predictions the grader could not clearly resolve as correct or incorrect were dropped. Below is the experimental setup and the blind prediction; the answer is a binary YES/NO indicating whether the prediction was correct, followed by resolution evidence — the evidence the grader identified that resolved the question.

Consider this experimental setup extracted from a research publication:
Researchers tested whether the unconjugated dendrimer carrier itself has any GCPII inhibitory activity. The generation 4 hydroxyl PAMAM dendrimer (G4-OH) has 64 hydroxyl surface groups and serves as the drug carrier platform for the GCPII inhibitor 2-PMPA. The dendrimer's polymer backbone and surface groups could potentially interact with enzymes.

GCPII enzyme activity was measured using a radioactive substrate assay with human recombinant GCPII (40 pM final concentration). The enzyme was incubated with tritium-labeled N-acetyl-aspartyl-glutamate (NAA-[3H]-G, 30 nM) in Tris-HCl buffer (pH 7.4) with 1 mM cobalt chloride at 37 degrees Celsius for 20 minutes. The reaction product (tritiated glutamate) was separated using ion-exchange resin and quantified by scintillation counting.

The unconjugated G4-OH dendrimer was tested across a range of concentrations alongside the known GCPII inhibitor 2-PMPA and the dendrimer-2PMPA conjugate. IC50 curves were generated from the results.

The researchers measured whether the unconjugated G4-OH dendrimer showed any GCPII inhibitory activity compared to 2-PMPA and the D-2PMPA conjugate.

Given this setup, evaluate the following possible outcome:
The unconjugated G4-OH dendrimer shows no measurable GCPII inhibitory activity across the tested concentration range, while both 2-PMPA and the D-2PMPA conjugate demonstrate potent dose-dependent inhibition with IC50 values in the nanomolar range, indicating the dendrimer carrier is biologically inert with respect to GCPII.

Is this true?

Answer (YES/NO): YES